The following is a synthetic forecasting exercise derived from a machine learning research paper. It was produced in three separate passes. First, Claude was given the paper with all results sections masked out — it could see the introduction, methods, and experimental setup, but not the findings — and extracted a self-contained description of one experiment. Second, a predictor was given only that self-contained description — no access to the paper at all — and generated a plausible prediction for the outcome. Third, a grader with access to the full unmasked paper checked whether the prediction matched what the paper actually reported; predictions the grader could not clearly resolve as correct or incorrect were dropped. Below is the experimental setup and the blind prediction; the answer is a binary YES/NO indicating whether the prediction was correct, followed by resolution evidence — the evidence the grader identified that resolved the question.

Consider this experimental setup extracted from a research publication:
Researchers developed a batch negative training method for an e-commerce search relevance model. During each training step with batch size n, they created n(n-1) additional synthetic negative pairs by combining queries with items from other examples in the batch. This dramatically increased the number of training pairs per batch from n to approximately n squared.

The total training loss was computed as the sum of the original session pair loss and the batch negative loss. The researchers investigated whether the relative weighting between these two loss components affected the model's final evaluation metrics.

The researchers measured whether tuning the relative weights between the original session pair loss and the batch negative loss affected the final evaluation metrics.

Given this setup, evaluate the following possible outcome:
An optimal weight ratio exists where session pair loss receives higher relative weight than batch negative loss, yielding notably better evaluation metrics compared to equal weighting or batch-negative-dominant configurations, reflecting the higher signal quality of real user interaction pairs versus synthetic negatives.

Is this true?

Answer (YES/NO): NO